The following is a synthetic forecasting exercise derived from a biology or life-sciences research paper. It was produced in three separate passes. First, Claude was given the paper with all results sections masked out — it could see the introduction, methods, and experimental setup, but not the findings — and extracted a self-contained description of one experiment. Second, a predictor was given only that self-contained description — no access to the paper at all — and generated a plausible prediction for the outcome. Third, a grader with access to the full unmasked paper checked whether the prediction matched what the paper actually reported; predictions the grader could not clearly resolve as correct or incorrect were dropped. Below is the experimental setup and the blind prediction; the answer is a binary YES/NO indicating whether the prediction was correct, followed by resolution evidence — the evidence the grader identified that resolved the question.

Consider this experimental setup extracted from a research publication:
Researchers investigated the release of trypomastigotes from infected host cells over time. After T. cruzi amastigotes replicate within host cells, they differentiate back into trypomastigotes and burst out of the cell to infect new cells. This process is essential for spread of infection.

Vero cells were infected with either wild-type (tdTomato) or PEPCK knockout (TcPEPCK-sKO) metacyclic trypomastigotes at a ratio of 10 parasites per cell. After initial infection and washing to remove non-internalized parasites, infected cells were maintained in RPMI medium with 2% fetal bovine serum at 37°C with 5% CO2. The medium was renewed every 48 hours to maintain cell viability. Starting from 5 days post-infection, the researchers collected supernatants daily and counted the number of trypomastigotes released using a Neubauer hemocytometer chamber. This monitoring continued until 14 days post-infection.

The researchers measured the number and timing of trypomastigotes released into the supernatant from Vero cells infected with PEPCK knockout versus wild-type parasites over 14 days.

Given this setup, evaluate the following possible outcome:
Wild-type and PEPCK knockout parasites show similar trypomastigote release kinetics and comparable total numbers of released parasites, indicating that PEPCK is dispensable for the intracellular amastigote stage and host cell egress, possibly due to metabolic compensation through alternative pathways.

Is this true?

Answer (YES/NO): NO